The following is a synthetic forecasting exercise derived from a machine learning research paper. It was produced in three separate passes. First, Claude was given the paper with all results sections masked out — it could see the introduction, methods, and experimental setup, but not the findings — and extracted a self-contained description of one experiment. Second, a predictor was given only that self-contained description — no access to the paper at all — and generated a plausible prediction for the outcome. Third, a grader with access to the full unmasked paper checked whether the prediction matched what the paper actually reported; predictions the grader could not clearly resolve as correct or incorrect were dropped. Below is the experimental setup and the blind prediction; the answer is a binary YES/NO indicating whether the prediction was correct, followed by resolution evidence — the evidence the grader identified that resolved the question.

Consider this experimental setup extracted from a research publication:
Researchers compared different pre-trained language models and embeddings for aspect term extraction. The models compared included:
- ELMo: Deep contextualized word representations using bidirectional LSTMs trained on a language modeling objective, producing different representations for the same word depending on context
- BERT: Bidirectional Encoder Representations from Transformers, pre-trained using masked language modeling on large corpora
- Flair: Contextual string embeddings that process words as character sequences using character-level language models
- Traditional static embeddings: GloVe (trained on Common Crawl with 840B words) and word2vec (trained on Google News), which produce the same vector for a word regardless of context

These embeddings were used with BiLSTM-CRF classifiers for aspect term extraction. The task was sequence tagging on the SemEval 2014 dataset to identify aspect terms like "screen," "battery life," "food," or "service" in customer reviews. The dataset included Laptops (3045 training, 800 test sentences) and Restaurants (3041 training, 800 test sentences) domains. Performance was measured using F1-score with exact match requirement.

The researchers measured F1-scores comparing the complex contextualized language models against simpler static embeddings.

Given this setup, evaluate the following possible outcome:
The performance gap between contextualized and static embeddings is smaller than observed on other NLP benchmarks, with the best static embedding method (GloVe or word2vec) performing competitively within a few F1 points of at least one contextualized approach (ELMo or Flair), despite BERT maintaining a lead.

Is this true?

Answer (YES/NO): NO